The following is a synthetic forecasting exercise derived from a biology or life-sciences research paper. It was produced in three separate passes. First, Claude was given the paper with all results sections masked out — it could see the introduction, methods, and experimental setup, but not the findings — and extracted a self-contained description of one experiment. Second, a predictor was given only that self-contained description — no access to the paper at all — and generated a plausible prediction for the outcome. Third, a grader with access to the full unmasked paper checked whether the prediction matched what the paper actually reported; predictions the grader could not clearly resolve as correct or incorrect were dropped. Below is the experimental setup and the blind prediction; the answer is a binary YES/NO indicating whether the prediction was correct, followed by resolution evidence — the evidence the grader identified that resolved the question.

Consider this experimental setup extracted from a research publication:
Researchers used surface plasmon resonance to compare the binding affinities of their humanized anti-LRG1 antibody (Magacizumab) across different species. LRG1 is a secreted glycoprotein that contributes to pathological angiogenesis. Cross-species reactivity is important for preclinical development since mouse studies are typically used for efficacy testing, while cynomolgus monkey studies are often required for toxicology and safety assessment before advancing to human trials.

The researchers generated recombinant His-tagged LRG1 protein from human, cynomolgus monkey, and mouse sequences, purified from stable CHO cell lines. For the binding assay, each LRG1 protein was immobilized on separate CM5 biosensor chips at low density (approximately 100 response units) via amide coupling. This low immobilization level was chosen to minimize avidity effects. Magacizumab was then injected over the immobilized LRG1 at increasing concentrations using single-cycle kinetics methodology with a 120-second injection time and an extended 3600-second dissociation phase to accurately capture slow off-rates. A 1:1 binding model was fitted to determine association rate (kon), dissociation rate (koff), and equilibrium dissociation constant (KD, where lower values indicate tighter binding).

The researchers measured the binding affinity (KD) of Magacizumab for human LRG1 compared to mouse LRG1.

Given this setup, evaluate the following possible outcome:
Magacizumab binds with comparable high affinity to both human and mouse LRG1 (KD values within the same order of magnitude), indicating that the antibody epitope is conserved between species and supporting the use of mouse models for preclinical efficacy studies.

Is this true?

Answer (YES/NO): NO